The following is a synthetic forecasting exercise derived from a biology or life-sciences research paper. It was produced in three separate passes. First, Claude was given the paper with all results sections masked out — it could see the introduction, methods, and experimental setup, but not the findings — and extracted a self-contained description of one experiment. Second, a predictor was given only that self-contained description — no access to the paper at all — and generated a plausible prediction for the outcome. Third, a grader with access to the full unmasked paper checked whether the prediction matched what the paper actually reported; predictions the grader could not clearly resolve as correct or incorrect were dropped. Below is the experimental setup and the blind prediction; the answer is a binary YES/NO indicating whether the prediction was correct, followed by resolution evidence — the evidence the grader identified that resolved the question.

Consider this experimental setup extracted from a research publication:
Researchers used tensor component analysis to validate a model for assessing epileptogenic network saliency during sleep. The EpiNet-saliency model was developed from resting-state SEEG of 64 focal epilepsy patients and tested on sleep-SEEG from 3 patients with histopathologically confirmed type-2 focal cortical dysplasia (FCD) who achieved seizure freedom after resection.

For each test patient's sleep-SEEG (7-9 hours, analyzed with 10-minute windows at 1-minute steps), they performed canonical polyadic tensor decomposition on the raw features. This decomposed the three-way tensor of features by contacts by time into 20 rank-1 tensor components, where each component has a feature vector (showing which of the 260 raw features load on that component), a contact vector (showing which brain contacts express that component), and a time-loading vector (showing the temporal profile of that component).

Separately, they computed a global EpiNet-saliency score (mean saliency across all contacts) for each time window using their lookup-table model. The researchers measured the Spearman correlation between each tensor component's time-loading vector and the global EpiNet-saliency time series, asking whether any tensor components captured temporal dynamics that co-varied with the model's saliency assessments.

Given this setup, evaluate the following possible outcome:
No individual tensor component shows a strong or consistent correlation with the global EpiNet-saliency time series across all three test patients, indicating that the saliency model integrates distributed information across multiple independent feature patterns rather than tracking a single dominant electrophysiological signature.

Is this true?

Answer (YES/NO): NO